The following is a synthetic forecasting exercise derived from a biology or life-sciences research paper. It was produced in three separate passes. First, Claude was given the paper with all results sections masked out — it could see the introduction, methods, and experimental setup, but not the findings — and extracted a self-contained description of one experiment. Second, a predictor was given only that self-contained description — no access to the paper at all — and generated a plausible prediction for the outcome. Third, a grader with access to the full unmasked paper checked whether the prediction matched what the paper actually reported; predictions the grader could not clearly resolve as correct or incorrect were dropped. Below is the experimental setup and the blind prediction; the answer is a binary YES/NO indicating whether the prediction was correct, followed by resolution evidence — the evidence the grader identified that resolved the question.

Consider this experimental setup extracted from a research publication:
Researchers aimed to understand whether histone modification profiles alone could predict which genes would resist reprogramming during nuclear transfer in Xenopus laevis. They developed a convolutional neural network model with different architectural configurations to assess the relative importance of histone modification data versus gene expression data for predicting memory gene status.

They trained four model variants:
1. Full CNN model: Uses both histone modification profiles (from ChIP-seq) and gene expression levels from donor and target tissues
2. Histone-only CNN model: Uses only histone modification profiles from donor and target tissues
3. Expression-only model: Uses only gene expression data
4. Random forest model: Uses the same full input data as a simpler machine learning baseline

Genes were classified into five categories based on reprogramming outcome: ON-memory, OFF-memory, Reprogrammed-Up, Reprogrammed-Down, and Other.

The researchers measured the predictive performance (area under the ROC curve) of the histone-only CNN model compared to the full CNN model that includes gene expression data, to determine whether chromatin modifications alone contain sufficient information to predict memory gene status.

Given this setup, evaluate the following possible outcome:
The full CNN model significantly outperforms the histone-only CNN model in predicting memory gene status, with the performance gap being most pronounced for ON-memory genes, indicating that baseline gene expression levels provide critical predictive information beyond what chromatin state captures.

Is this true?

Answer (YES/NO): NO